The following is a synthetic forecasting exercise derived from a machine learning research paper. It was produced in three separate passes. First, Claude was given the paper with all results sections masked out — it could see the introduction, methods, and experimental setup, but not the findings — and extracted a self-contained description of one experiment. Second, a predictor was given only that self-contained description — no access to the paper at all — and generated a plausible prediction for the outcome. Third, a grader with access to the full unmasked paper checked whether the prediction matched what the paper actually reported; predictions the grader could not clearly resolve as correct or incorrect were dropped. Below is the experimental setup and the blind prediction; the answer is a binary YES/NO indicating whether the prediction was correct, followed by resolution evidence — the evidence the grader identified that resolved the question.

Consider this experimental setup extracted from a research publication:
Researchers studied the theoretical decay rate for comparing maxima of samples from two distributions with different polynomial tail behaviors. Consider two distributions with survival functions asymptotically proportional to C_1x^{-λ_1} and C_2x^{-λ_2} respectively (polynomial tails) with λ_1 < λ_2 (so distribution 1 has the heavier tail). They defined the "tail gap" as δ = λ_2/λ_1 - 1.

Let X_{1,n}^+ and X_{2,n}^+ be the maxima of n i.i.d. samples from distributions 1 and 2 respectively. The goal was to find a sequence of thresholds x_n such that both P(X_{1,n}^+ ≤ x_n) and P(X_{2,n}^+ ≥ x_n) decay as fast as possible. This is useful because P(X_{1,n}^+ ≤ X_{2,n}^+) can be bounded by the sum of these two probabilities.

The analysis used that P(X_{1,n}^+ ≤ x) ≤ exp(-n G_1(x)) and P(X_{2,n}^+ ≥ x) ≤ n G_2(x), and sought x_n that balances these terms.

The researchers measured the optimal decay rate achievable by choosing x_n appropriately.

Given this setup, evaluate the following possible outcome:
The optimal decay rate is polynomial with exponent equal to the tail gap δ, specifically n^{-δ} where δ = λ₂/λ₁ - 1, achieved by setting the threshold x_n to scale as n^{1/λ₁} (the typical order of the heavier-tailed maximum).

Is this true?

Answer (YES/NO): NO